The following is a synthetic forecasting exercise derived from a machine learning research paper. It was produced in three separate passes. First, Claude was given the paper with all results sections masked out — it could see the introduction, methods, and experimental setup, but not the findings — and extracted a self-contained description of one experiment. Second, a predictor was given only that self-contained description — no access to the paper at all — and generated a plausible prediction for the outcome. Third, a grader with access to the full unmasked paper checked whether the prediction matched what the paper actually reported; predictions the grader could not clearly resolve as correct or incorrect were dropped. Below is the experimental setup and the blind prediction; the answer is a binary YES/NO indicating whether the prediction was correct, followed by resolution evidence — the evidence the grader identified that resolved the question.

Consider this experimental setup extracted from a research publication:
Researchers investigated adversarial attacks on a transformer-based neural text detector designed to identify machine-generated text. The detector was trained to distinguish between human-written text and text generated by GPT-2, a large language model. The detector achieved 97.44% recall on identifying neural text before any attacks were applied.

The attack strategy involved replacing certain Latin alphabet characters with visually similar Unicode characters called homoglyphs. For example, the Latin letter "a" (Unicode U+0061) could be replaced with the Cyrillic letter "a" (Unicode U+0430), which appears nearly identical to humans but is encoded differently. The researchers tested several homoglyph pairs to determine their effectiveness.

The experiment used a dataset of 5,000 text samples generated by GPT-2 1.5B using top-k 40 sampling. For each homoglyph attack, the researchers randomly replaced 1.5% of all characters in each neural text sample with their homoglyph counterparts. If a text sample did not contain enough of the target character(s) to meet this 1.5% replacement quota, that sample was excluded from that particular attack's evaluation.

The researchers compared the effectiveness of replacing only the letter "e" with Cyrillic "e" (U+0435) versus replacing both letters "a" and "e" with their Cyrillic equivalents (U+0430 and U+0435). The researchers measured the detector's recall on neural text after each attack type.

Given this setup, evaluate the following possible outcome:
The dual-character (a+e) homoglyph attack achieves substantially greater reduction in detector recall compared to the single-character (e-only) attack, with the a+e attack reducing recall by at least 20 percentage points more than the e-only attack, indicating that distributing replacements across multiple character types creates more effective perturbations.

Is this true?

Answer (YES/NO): NO